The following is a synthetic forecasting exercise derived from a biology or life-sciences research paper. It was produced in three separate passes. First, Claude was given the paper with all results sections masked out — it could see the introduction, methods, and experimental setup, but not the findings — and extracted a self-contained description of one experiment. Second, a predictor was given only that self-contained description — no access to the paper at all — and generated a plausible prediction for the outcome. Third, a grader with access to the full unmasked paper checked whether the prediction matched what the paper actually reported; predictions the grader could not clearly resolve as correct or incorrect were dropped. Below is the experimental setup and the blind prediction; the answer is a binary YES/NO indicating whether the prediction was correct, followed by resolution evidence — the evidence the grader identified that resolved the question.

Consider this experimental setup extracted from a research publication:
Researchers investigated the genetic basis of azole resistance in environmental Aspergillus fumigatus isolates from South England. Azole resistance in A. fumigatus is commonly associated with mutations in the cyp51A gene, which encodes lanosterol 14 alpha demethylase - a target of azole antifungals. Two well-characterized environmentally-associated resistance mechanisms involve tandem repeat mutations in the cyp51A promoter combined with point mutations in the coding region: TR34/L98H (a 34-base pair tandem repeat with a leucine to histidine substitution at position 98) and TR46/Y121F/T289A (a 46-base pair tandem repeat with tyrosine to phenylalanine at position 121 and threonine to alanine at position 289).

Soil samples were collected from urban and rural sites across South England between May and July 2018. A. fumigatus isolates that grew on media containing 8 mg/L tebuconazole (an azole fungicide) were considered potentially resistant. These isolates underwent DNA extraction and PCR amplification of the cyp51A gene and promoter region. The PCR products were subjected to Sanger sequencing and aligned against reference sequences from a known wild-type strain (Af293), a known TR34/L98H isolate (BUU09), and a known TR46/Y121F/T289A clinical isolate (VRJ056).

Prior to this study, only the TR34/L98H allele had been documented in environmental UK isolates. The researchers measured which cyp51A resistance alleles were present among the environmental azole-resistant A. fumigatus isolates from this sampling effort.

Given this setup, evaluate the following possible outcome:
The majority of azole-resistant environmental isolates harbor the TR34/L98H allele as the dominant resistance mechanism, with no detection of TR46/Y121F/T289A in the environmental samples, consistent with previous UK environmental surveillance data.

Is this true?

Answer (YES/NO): NO